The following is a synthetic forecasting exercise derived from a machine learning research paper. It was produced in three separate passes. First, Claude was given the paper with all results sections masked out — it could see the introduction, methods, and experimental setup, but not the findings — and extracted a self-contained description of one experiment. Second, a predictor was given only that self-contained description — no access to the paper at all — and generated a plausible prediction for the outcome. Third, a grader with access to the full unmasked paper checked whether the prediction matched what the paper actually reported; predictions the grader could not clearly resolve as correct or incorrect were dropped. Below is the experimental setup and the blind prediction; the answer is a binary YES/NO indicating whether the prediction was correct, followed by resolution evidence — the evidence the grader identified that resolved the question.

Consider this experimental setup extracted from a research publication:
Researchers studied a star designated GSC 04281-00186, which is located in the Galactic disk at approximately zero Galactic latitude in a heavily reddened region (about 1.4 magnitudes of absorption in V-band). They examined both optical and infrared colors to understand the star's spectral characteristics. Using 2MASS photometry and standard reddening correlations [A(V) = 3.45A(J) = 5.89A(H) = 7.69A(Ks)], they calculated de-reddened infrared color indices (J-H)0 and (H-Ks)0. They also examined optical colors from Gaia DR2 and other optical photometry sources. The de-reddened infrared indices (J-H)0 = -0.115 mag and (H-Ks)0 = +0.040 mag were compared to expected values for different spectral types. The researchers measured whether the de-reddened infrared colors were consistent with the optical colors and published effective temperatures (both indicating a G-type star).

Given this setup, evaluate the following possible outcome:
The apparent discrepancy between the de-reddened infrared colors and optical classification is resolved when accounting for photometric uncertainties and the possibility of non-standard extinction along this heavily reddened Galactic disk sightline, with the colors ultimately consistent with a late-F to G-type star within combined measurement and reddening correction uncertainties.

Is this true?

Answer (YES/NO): NO